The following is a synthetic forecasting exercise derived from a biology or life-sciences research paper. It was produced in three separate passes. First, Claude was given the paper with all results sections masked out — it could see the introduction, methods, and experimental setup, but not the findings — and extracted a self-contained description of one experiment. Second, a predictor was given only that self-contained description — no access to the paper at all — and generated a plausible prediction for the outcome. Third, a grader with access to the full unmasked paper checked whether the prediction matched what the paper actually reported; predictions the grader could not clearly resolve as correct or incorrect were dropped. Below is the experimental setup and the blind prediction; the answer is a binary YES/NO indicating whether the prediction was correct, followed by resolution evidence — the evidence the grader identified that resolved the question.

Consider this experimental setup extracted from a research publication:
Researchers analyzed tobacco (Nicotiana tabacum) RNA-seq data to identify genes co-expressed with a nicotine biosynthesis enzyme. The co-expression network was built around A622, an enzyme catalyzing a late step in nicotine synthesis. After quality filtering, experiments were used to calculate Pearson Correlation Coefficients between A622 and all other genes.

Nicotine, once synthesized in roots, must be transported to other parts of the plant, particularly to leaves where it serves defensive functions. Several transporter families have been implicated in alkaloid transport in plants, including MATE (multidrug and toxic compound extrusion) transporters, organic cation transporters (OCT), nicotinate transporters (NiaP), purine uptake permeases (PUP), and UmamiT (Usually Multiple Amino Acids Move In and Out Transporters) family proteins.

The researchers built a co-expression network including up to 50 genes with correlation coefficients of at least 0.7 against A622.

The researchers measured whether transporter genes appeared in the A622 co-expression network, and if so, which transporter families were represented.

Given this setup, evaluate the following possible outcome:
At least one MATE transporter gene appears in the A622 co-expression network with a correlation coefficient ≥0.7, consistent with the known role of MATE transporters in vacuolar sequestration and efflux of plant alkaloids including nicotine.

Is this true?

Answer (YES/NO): YES